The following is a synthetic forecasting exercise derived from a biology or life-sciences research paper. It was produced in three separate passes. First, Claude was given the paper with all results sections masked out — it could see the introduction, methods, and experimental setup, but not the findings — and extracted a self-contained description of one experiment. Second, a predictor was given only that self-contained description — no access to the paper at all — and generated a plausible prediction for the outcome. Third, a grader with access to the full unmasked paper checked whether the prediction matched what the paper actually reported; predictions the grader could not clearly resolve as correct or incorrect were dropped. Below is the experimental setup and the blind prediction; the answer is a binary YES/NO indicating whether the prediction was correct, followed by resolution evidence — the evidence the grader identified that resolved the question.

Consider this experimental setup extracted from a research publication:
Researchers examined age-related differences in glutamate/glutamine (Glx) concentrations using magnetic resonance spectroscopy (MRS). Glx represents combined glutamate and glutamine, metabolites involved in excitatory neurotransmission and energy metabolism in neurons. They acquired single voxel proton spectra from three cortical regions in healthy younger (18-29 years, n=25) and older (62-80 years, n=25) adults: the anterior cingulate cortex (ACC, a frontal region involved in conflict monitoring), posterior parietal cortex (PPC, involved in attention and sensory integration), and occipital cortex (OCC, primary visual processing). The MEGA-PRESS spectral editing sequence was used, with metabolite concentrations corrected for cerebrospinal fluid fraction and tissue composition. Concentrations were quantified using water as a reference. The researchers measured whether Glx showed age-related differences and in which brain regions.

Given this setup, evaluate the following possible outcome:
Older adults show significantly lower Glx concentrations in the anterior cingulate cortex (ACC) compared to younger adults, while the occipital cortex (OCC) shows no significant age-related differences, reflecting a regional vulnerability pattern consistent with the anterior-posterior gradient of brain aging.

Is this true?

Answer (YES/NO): YES